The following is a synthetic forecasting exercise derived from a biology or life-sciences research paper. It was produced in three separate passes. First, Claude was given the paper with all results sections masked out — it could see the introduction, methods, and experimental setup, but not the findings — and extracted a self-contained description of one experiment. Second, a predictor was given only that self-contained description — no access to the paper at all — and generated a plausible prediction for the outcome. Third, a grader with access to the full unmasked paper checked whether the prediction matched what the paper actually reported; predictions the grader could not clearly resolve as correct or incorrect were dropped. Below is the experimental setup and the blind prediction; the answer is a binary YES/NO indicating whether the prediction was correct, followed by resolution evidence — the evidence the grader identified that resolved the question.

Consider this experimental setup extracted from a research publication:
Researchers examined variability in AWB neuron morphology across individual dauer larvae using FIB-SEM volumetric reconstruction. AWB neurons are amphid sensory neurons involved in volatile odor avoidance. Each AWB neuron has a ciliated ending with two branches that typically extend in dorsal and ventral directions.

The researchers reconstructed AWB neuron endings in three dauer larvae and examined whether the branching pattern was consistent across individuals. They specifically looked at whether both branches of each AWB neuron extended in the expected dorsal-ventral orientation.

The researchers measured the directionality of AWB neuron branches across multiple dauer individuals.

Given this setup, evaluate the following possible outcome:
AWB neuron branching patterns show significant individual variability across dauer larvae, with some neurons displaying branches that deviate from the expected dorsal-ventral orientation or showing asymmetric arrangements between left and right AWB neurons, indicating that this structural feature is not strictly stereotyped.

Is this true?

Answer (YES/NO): YES